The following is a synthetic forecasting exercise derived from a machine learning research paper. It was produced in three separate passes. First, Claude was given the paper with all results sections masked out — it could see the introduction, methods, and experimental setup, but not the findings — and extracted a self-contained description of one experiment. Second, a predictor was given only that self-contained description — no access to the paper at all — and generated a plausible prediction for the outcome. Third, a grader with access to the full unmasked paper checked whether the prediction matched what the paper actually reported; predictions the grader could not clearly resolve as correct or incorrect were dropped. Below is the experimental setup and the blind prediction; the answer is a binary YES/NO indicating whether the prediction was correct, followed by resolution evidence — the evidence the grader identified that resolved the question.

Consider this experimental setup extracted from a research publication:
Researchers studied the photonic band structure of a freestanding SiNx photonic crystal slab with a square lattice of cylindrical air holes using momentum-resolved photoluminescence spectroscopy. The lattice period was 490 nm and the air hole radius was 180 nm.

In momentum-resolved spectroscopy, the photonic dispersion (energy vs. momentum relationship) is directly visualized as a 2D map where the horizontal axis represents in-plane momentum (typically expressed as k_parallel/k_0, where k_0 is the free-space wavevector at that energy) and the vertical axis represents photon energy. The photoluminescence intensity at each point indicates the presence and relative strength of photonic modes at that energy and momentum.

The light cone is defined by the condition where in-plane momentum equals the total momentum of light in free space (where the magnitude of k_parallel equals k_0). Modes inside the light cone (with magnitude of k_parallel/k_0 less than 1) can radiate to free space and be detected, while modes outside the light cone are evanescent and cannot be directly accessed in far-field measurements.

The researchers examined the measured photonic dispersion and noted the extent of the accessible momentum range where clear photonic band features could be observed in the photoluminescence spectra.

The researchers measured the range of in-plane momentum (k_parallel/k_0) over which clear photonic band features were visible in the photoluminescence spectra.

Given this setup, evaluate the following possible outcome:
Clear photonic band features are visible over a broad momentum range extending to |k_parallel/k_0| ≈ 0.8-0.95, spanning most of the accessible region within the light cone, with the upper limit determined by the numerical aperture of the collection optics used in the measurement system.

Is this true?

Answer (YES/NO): NO